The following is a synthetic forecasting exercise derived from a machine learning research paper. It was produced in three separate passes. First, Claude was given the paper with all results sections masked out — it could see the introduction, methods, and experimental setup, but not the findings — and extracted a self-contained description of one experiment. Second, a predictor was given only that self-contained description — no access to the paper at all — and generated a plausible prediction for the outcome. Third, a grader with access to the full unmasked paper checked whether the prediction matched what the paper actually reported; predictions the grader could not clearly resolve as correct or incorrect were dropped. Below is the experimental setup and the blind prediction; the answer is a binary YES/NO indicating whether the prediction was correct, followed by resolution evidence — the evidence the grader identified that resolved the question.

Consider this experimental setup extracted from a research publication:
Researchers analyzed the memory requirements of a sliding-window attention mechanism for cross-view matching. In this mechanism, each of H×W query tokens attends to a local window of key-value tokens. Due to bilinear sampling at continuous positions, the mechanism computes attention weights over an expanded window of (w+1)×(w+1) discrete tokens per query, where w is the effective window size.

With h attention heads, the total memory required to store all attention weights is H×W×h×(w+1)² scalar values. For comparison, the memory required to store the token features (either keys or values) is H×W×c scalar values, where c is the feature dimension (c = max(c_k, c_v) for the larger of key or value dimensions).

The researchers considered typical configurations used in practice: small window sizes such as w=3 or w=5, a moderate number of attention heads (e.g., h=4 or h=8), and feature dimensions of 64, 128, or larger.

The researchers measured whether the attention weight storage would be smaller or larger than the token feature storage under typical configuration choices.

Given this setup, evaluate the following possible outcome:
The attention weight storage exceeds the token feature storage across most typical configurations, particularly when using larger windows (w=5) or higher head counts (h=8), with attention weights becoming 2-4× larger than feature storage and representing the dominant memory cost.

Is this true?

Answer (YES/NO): NO